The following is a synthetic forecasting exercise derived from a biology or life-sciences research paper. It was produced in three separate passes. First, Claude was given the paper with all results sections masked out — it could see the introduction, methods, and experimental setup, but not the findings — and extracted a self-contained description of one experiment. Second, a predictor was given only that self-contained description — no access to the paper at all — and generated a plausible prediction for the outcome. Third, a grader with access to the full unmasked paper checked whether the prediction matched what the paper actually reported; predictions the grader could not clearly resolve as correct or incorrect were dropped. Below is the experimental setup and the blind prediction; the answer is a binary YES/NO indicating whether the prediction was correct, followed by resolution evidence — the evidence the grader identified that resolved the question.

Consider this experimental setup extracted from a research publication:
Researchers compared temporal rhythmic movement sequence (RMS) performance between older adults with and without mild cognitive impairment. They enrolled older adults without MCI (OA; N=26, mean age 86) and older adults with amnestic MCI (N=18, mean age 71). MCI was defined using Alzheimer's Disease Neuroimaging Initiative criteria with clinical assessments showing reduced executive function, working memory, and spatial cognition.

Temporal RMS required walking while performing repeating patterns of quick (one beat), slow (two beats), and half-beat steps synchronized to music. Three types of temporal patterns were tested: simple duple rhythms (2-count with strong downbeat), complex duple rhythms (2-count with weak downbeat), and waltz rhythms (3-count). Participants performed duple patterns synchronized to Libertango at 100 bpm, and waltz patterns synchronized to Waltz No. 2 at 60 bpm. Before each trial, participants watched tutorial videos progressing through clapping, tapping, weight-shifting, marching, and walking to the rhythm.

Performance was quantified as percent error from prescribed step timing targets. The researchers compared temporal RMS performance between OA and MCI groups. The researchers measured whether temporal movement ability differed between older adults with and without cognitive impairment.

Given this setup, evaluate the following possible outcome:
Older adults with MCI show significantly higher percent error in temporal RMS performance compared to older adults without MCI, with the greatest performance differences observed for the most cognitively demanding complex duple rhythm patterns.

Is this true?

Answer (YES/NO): NO